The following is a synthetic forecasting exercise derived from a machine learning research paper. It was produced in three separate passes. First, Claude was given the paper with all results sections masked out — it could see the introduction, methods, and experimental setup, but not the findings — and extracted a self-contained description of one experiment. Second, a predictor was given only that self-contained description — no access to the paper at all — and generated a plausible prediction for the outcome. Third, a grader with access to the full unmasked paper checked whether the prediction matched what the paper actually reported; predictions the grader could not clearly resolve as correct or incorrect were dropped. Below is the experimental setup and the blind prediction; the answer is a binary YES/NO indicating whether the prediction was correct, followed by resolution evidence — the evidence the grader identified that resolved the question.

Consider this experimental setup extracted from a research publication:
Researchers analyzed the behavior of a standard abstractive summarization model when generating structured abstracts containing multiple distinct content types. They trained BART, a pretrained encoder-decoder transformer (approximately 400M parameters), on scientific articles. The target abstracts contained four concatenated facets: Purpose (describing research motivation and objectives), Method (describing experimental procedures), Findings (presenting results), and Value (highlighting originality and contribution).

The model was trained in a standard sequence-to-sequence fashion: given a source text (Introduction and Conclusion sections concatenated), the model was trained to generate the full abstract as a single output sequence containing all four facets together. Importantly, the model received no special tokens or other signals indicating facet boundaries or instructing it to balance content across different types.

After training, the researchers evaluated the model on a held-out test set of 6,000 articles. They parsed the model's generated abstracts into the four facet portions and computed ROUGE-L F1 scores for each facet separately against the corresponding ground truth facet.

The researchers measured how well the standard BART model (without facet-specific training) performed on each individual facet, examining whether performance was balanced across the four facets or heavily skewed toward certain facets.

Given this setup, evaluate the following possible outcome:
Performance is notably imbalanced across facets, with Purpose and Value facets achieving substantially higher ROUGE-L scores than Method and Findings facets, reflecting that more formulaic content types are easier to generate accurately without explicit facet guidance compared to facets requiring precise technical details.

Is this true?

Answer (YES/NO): NO